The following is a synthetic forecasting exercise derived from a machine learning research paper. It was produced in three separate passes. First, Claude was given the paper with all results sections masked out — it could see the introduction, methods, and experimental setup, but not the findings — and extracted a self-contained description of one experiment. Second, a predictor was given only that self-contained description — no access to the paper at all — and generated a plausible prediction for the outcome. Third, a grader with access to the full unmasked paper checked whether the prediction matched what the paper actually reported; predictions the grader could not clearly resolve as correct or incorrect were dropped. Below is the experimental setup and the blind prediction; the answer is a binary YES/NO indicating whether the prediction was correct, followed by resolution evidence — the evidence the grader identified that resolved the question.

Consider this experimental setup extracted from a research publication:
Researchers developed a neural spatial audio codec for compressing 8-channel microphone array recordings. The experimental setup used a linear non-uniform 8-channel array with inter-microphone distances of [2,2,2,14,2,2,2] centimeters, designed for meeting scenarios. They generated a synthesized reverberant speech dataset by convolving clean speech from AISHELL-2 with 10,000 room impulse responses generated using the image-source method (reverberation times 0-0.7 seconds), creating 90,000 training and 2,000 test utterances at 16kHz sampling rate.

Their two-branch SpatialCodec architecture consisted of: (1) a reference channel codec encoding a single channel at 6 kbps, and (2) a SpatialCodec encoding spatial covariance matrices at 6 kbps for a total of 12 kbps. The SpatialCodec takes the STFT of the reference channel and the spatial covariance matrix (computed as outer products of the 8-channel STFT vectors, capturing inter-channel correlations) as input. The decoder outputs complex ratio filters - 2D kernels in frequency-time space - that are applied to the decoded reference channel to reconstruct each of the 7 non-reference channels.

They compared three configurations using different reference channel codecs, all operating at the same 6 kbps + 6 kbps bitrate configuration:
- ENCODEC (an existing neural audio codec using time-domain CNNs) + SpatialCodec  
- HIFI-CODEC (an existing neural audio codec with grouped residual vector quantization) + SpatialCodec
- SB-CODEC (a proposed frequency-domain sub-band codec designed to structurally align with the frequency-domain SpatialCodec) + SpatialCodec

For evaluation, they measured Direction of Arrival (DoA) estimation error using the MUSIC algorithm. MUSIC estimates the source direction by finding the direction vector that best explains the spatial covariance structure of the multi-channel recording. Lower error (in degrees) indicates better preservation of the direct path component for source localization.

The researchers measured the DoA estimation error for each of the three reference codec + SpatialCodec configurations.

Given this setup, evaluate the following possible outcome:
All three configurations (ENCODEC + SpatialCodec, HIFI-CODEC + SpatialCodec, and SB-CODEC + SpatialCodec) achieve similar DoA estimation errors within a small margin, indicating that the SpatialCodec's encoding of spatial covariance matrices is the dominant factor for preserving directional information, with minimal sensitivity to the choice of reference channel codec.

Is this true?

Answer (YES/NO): YES